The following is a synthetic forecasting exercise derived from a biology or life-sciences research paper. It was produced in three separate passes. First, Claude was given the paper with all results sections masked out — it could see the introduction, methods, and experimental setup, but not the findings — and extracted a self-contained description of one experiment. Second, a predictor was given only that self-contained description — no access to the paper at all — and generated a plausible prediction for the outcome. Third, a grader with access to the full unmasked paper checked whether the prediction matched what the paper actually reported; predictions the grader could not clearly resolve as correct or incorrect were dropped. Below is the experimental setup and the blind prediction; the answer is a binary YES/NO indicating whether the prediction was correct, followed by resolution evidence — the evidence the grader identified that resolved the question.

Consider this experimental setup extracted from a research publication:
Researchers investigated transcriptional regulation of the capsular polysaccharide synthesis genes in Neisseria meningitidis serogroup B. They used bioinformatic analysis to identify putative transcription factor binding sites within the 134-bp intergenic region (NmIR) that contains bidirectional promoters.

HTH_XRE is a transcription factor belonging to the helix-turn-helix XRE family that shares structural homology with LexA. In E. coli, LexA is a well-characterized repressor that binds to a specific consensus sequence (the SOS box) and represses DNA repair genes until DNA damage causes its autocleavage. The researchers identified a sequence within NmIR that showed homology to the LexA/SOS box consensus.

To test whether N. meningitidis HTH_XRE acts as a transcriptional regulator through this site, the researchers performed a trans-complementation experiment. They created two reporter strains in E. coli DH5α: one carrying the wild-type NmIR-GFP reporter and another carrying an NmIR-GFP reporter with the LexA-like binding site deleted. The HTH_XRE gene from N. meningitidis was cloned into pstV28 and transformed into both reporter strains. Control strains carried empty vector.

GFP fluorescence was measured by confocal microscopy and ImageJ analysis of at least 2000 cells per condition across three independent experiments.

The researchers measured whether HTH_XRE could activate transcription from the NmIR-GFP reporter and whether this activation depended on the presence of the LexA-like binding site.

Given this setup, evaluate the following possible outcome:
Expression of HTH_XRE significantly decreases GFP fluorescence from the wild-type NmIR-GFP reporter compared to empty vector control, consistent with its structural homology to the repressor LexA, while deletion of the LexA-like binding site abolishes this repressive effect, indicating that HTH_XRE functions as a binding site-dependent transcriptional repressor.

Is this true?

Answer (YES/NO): NO